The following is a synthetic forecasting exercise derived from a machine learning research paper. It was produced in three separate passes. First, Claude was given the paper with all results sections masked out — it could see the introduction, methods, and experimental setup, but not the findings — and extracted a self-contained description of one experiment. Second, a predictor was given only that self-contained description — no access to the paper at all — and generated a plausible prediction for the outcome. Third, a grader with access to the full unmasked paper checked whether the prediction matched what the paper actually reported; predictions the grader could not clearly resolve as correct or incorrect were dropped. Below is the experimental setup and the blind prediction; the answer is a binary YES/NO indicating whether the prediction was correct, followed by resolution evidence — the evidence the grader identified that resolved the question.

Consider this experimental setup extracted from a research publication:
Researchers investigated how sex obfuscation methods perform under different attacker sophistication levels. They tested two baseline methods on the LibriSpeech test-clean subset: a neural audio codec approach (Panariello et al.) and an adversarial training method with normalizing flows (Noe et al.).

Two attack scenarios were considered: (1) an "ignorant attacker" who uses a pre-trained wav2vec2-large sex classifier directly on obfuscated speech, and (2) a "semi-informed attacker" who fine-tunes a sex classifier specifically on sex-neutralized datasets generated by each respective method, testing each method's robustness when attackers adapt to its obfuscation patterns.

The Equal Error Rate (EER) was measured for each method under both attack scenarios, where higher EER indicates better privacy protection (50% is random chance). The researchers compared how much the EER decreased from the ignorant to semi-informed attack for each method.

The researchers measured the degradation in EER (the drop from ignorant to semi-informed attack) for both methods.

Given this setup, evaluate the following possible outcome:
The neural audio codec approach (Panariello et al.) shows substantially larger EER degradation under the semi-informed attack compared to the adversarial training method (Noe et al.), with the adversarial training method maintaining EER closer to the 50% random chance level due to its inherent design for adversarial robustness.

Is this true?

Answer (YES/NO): NO